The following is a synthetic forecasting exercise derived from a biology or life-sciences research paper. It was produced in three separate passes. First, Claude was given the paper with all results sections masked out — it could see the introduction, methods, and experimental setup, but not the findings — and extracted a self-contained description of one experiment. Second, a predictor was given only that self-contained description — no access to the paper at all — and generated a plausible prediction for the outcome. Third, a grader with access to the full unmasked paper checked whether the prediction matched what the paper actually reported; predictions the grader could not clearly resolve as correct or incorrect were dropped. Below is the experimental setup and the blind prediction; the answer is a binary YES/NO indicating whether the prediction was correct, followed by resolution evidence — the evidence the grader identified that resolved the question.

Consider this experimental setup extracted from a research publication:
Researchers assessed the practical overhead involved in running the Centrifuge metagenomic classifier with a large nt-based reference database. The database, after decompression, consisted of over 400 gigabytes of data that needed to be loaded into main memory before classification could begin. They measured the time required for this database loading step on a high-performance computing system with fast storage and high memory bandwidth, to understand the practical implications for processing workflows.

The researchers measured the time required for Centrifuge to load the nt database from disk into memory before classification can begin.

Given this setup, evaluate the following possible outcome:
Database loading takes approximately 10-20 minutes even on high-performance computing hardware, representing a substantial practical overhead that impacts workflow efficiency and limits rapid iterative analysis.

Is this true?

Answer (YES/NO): NO